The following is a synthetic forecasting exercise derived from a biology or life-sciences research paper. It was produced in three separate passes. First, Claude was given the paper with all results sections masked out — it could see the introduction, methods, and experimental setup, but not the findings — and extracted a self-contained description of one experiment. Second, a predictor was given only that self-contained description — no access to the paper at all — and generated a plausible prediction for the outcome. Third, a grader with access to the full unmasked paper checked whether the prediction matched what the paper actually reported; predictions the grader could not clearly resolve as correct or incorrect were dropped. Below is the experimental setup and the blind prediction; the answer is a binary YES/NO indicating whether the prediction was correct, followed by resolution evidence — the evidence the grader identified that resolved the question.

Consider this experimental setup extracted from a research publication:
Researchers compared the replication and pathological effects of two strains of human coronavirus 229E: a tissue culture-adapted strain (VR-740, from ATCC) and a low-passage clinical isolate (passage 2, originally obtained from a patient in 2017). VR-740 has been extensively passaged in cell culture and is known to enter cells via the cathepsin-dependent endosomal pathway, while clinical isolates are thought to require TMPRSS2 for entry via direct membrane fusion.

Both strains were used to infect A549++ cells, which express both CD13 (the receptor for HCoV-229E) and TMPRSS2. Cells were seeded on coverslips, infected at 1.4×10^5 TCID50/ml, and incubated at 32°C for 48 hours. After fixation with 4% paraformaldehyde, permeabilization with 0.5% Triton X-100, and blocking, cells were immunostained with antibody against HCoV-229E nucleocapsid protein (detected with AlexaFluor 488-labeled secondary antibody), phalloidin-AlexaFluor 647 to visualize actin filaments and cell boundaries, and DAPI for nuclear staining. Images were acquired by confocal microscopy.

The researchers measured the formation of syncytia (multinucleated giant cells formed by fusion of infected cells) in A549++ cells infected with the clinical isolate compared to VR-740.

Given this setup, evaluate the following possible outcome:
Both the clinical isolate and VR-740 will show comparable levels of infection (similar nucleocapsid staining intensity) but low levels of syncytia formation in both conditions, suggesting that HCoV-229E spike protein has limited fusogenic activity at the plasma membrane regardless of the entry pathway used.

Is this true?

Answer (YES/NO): NO